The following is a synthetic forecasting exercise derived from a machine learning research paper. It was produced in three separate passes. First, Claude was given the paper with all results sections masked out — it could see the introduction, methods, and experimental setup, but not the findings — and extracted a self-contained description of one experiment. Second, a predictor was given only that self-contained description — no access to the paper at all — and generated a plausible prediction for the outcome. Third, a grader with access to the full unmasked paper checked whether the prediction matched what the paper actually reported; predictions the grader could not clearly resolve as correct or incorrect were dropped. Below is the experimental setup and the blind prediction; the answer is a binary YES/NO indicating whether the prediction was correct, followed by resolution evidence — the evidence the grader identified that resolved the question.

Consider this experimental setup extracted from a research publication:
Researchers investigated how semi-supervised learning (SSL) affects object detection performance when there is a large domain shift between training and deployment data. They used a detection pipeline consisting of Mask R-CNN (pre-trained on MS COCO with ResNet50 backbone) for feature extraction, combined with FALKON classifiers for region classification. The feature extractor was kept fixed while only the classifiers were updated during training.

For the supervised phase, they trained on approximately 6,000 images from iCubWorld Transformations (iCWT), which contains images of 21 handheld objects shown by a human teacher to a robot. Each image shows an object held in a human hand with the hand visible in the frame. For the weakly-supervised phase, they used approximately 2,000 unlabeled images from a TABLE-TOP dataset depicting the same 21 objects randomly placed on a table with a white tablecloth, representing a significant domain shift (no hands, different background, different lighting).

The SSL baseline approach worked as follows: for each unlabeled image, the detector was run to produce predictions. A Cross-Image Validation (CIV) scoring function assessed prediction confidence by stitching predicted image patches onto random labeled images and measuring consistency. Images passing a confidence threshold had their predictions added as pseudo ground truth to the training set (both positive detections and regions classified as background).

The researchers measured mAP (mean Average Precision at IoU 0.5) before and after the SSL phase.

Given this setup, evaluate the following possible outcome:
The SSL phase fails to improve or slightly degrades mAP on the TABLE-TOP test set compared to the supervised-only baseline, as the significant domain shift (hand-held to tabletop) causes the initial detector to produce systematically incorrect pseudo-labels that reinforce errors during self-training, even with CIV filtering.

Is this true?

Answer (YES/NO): NO